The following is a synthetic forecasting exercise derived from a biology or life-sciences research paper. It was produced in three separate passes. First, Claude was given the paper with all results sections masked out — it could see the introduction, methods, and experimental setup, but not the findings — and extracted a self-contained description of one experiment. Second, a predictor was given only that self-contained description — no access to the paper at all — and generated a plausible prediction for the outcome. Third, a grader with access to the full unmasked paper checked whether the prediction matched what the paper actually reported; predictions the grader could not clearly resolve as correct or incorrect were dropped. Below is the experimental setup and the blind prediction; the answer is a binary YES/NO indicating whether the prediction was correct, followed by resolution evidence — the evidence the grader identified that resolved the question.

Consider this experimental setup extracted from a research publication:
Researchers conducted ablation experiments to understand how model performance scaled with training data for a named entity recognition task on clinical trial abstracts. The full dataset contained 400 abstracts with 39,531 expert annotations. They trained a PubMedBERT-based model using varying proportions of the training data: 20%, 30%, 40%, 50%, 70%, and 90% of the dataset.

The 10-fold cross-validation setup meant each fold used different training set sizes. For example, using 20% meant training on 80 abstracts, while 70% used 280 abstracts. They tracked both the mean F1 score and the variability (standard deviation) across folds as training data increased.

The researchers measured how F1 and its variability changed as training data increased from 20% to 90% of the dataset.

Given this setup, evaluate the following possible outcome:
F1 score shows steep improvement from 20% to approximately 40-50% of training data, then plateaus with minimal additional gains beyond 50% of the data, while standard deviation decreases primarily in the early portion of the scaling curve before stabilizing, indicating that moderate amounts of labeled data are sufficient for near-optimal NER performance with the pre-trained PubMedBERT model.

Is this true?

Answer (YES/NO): NO